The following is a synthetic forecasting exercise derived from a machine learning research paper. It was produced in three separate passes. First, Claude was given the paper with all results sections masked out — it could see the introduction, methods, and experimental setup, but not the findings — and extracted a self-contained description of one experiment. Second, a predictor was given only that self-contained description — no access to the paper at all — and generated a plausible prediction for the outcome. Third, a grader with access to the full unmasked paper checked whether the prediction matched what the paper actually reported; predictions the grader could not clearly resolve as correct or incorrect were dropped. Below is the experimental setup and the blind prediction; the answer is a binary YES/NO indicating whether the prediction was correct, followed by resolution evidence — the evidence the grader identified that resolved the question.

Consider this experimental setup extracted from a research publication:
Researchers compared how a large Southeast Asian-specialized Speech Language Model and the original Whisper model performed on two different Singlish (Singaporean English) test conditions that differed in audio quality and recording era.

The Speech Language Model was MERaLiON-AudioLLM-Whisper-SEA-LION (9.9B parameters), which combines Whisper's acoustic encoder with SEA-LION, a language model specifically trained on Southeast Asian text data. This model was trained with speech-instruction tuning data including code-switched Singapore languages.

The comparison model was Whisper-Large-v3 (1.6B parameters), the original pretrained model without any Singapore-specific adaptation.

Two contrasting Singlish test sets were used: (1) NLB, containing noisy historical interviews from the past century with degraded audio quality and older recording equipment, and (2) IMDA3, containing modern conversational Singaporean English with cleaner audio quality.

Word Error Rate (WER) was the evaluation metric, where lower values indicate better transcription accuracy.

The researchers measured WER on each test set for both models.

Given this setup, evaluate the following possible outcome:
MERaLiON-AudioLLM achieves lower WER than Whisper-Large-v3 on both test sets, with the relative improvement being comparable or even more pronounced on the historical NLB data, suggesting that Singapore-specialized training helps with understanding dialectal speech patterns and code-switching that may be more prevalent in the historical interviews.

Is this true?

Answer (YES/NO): NO